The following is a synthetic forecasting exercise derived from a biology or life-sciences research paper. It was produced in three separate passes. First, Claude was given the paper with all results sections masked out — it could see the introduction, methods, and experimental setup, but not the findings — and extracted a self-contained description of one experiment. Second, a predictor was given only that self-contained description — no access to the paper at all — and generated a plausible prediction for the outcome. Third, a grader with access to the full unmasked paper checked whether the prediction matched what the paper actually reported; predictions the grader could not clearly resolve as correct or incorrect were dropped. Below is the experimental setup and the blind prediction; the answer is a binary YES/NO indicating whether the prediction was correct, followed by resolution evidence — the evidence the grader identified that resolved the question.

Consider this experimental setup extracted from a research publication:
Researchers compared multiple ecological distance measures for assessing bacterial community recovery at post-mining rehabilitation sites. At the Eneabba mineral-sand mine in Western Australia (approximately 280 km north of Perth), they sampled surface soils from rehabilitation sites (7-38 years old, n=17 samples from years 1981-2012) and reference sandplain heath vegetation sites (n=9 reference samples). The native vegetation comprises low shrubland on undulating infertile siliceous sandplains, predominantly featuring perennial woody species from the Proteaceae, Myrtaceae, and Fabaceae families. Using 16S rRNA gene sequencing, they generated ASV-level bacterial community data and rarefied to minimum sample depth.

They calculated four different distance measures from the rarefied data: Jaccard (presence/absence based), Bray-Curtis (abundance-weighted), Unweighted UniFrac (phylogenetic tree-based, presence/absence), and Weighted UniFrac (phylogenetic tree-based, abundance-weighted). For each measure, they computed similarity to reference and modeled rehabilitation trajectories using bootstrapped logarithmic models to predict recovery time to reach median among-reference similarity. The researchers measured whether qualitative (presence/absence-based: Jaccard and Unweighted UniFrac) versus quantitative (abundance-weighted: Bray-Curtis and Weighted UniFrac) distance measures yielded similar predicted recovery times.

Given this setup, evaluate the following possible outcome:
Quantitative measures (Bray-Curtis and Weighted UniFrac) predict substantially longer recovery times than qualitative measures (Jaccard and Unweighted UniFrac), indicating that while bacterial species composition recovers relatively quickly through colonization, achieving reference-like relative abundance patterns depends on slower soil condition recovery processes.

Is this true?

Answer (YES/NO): NO